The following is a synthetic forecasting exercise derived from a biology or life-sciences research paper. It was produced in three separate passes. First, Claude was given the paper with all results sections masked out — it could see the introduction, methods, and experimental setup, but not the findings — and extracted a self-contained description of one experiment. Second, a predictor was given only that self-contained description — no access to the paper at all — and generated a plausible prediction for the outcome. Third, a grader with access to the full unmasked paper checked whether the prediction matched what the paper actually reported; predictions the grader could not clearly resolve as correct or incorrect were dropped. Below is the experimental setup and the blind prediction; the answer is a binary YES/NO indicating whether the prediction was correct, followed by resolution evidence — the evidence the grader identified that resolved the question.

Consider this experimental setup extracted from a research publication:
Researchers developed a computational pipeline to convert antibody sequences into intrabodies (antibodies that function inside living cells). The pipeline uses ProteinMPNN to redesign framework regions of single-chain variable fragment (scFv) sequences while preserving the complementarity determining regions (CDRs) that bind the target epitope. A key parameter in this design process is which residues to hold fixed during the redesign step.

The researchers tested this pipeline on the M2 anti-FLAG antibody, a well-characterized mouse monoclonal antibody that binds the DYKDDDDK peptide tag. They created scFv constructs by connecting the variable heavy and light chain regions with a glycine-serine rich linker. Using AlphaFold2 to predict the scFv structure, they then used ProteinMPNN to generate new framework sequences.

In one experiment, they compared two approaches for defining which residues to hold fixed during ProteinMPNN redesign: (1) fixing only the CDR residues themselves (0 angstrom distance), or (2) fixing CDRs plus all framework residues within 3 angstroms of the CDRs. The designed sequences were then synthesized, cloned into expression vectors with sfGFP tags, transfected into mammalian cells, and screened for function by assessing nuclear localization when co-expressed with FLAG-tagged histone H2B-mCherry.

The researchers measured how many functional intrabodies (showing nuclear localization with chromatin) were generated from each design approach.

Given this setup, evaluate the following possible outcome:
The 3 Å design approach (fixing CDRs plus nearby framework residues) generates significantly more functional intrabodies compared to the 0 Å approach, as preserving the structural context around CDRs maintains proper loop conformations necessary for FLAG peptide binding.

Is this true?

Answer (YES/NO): YES